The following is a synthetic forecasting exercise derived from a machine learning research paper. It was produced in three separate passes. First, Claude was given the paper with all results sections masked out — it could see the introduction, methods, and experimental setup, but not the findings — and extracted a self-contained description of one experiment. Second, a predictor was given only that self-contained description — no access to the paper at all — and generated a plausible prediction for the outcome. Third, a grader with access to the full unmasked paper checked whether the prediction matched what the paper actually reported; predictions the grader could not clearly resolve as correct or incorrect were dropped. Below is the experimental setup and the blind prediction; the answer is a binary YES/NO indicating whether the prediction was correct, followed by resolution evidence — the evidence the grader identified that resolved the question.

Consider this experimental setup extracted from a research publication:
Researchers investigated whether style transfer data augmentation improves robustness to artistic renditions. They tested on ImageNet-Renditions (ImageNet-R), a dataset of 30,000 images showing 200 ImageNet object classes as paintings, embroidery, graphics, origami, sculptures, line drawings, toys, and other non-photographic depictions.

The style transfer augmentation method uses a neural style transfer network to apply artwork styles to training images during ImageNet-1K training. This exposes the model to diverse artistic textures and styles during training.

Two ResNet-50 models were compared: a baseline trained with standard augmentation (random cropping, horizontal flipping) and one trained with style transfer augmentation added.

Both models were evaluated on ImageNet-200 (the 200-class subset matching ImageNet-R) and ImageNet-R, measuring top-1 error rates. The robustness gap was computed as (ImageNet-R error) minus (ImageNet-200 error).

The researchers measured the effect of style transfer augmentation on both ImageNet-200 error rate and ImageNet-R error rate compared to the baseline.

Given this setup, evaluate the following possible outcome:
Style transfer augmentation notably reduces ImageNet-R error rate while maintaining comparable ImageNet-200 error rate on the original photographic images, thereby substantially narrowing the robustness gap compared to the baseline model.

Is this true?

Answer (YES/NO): NO